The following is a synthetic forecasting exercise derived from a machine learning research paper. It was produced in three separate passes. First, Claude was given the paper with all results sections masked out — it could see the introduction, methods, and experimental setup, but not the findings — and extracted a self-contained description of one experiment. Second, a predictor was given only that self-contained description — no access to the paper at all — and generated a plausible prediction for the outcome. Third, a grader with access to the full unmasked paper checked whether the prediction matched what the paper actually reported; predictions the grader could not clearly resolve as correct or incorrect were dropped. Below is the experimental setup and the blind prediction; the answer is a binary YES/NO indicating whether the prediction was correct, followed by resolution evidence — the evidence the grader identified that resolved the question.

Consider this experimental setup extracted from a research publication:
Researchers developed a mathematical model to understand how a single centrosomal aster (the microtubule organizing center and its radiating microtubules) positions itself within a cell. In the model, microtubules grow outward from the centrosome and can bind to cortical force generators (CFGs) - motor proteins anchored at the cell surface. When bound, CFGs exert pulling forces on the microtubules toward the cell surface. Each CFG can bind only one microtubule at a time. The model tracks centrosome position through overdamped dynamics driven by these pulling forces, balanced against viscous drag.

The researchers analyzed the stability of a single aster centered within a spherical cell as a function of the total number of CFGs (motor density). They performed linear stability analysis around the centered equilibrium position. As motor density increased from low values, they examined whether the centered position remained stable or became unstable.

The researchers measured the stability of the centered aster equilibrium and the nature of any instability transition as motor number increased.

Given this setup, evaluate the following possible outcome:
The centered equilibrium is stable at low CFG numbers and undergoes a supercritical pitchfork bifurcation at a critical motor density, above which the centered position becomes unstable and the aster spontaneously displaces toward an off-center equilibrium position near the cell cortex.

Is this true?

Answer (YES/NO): NO